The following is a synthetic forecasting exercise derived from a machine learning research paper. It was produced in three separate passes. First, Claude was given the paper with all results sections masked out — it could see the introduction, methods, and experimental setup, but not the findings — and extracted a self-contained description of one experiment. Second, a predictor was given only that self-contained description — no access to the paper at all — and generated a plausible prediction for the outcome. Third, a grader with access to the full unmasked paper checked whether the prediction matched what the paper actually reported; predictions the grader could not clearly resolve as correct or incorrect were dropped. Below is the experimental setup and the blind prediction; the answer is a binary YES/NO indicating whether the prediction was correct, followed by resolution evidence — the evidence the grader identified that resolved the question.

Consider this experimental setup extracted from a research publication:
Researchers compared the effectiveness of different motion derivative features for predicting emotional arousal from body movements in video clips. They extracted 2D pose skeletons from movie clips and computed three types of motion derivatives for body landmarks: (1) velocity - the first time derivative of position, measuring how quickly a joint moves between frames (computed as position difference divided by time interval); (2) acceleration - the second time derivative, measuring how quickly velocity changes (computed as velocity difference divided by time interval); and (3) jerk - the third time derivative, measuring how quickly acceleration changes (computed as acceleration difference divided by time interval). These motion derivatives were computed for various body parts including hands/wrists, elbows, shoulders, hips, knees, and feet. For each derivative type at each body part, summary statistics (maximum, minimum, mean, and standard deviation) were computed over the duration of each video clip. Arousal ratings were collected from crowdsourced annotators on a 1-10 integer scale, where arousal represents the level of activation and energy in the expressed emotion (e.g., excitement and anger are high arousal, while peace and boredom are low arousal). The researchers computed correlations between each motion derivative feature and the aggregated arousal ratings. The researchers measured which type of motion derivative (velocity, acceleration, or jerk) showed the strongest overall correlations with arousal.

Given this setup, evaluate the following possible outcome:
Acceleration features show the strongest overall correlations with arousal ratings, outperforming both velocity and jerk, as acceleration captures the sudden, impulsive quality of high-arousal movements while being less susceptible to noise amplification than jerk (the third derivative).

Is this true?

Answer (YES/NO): YES